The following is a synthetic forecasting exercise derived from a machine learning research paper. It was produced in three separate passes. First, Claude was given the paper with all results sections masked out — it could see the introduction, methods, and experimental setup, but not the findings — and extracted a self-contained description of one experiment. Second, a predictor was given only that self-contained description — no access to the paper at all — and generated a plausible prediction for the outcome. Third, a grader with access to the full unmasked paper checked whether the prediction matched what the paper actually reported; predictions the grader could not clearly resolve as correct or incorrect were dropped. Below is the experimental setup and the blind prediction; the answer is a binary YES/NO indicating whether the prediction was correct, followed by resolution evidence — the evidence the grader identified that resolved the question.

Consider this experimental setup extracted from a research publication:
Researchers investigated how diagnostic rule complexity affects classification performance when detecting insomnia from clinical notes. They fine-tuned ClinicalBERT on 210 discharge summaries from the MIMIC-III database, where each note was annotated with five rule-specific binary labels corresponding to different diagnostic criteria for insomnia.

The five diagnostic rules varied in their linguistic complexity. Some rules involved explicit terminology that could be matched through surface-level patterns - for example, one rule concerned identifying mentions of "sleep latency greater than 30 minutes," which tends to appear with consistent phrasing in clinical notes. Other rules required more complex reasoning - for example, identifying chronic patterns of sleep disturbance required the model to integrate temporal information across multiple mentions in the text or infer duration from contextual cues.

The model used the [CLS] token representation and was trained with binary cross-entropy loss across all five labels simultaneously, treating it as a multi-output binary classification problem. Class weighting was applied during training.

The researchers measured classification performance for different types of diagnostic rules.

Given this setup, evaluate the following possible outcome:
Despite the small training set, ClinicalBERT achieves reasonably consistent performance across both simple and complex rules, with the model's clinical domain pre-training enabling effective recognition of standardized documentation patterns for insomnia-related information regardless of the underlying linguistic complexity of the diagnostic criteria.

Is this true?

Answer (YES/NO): NO